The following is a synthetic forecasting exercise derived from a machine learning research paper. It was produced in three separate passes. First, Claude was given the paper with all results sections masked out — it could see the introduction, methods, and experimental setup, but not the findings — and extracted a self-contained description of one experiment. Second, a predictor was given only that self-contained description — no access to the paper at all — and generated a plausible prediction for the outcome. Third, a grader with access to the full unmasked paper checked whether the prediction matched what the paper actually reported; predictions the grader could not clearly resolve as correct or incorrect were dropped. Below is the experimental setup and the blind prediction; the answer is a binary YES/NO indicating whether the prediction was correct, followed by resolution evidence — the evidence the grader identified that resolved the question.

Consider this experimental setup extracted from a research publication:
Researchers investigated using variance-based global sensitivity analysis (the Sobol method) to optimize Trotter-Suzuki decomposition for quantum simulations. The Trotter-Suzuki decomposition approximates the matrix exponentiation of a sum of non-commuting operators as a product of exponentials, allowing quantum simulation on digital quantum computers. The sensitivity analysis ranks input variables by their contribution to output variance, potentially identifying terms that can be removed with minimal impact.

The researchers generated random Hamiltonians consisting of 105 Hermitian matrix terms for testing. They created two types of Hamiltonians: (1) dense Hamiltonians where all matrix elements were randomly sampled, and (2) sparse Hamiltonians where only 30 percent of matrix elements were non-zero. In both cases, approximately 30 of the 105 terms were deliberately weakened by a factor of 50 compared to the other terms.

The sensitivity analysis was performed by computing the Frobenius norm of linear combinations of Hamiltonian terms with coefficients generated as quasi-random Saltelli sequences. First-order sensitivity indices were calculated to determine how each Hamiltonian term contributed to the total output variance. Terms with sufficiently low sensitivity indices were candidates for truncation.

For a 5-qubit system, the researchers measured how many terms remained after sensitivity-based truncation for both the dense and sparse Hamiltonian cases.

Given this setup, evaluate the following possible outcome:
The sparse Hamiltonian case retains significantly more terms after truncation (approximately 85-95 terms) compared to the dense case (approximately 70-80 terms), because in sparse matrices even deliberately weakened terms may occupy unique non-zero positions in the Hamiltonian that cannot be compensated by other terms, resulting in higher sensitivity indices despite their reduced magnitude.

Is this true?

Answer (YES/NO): NO